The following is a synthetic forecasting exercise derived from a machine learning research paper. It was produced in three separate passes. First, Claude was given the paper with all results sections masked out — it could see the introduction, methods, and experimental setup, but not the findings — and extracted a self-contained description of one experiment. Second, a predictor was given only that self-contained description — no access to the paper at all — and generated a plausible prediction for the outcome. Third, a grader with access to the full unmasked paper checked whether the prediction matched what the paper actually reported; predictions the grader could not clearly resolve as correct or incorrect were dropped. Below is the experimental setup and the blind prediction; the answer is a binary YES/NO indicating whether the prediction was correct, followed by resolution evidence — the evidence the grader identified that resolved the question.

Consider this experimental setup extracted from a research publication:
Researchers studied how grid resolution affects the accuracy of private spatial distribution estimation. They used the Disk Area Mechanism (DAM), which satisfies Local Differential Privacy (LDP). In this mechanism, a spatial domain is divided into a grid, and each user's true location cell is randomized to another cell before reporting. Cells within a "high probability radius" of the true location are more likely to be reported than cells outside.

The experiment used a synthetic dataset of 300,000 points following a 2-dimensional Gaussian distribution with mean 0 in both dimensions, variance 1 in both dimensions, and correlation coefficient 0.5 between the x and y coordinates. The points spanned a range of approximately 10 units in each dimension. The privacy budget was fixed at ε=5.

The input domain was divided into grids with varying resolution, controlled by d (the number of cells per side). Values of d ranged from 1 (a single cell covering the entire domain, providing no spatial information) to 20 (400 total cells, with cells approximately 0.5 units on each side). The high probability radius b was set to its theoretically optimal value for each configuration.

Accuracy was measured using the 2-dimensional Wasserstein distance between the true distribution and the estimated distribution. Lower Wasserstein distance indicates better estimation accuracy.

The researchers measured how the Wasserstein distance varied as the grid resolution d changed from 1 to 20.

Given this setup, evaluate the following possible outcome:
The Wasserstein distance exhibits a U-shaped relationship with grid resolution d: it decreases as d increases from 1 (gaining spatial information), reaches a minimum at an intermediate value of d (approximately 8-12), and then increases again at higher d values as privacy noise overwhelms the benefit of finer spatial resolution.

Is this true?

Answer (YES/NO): NO